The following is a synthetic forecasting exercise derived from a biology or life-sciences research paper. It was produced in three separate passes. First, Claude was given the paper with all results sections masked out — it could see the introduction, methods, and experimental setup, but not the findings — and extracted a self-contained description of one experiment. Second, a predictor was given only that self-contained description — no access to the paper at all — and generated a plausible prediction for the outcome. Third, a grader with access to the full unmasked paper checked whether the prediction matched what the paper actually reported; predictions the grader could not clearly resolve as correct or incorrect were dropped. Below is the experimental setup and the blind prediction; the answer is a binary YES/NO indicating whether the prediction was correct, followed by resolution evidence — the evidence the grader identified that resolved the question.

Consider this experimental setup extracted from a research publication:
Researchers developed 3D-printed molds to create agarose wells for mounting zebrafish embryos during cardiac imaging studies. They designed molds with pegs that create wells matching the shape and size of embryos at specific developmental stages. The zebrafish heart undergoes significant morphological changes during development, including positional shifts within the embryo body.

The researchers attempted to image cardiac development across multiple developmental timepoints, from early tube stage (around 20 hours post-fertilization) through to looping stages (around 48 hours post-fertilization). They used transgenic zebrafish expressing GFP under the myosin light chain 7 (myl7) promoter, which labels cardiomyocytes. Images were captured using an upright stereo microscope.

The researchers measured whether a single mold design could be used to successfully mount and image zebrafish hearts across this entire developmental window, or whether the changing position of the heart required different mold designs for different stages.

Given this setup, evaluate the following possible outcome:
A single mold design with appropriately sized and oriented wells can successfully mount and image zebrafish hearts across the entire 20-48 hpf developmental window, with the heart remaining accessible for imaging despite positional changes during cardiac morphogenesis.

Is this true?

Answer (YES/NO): NO